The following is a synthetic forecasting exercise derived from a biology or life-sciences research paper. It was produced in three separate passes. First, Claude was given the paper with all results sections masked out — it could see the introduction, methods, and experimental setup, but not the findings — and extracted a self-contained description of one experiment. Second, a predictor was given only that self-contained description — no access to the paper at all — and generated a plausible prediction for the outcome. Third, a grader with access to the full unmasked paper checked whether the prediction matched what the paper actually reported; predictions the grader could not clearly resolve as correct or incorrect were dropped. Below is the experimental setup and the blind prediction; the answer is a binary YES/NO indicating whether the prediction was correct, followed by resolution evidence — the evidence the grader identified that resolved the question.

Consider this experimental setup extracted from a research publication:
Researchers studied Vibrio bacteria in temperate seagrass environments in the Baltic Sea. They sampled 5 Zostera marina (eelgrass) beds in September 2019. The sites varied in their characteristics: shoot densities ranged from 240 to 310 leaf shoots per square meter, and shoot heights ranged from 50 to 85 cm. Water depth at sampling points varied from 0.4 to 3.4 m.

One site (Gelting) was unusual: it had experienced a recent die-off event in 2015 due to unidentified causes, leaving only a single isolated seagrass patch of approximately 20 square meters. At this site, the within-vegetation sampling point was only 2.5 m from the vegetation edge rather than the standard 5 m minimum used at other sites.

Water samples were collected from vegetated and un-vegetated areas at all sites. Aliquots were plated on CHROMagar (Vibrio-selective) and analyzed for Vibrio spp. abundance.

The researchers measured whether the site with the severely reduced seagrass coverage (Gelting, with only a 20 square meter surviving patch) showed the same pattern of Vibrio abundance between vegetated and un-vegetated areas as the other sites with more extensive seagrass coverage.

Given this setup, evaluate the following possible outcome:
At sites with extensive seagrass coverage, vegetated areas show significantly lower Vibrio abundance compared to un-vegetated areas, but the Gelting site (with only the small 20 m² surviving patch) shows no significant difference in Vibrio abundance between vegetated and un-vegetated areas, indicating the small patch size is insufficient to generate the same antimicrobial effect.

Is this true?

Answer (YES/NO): NO